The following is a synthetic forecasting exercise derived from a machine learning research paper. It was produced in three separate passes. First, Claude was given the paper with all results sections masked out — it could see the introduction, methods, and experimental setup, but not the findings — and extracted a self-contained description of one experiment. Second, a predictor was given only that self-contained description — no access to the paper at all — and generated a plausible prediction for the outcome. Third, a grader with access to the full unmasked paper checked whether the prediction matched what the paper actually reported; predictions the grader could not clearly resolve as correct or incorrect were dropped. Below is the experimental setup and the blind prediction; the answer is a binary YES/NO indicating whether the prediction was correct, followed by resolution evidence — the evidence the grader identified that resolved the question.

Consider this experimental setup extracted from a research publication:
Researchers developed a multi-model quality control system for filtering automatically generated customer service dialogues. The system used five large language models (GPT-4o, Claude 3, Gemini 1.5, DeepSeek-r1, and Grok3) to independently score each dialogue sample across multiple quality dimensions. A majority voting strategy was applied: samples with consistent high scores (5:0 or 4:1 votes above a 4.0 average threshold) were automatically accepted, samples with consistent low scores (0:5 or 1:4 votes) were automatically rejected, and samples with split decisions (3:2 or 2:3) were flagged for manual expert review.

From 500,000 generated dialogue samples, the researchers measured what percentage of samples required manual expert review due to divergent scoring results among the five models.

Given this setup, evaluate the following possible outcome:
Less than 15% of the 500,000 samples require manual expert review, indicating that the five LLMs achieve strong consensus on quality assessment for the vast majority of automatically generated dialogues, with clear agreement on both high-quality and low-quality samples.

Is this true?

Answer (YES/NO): YES